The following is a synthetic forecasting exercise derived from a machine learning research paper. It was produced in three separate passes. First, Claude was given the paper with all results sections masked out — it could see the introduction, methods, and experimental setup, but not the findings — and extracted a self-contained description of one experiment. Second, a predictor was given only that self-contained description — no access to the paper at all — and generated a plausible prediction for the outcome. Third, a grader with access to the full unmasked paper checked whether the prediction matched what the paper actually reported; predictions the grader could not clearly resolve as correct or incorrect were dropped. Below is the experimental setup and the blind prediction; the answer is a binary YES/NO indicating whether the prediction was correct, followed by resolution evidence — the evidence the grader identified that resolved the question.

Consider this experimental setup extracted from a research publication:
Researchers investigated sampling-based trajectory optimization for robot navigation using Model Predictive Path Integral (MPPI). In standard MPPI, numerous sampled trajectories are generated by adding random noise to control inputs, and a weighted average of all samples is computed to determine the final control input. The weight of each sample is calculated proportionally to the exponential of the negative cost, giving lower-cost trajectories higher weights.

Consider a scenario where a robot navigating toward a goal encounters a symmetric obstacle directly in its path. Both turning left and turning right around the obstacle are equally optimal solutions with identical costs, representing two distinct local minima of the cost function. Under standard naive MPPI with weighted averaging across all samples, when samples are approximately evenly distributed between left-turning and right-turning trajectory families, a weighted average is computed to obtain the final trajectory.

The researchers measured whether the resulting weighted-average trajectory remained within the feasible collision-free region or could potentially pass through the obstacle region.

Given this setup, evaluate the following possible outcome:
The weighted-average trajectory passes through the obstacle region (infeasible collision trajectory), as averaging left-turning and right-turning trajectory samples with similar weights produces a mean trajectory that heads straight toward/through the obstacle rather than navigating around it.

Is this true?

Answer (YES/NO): YES